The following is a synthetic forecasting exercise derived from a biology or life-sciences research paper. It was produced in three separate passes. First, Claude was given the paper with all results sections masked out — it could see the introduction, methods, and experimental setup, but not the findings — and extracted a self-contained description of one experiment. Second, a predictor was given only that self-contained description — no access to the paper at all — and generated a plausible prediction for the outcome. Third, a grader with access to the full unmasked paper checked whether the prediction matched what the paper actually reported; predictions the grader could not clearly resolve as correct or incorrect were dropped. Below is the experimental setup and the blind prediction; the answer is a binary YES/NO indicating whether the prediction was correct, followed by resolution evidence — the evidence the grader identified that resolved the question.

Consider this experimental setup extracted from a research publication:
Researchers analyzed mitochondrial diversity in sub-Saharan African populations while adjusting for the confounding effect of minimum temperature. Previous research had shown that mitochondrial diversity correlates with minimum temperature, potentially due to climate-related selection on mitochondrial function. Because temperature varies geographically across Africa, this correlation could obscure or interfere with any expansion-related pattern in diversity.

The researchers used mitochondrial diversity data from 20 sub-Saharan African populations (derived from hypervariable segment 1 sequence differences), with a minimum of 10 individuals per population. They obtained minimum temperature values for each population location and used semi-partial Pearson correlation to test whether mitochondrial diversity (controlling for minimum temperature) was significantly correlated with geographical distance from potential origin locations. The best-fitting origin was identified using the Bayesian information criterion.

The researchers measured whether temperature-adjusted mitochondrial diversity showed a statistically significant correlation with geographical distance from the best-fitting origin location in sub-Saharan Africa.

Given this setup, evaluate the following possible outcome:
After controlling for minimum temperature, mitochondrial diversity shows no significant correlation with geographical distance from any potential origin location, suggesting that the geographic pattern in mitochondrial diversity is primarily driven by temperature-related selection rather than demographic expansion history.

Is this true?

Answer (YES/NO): NO